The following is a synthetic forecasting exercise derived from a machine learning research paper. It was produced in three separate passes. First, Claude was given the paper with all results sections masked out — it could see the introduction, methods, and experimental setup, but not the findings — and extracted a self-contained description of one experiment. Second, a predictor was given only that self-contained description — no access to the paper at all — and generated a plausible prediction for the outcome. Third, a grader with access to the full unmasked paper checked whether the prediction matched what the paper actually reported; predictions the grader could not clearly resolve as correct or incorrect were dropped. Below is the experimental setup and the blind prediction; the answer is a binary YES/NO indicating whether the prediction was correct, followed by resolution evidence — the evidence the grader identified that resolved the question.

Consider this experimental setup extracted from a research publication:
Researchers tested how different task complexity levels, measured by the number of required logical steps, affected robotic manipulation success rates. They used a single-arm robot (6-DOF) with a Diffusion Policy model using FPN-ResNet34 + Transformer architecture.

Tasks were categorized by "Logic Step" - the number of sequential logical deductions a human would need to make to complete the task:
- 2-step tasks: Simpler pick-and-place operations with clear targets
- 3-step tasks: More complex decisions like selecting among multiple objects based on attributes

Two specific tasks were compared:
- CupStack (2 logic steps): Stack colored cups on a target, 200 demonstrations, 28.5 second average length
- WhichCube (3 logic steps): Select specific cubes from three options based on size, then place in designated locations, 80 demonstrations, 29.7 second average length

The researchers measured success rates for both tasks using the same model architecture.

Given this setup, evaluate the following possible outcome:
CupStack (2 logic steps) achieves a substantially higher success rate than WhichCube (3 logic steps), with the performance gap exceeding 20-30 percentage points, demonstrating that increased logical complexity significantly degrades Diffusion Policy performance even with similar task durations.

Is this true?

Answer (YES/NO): YES